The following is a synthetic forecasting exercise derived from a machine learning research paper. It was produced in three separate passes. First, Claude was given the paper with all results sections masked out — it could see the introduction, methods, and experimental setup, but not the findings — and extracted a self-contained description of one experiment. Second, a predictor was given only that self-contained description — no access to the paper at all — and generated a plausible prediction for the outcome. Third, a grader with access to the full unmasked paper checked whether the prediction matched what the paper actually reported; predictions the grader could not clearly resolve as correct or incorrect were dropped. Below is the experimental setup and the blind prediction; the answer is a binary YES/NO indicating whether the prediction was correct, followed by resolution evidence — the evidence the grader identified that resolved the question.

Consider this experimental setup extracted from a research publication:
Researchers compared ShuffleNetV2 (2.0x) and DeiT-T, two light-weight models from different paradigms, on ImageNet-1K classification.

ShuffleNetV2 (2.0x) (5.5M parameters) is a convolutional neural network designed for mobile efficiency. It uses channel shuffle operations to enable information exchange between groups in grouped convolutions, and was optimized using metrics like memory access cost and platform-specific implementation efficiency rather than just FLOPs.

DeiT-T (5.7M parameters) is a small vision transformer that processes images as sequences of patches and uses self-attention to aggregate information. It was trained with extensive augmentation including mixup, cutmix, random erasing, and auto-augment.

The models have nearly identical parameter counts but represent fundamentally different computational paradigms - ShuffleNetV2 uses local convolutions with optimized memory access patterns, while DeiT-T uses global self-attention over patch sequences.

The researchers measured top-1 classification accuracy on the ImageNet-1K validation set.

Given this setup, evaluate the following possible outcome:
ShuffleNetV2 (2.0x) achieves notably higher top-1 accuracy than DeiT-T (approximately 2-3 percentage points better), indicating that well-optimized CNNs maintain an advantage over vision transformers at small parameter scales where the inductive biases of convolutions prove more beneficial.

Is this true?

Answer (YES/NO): YES